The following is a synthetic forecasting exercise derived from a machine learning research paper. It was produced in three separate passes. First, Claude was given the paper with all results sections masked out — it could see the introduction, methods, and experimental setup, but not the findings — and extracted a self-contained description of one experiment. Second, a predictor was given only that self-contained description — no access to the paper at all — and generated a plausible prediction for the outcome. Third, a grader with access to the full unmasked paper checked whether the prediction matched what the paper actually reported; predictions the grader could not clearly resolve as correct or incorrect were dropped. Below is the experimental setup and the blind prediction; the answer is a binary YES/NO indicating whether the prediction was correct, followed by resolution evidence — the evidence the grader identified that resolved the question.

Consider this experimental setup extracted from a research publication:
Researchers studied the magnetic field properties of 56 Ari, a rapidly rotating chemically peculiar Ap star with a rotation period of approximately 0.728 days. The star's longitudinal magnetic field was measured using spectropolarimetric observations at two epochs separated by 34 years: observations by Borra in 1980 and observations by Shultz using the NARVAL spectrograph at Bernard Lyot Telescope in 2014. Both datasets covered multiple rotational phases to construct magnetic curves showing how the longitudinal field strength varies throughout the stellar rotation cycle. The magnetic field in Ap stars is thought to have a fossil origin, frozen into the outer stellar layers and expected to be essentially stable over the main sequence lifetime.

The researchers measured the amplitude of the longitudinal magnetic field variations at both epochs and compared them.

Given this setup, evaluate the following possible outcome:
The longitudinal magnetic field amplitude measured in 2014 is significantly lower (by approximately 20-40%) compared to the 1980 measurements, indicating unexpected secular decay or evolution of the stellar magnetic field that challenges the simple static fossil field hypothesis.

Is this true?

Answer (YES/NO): NO